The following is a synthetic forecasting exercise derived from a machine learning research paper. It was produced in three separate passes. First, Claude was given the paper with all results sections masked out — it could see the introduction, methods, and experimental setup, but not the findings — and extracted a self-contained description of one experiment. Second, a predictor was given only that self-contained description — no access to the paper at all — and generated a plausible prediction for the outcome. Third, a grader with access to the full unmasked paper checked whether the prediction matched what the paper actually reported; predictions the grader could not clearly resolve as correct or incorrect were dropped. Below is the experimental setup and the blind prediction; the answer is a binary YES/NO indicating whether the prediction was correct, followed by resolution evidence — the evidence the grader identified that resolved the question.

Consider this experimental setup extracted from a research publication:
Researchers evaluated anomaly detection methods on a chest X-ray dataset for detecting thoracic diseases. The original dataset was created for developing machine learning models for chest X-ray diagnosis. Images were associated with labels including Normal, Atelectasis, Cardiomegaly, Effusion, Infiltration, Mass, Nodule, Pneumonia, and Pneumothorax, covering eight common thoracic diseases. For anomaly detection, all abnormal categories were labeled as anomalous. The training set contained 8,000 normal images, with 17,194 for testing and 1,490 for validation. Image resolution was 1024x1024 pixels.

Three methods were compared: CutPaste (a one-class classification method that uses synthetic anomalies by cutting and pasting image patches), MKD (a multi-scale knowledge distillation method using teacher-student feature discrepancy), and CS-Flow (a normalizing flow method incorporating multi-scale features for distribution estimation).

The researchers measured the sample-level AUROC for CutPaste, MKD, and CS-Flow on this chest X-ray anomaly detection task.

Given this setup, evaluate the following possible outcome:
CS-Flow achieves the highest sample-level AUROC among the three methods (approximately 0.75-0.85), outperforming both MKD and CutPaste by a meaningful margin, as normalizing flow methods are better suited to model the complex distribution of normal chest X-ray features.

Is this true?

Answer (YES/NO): NO